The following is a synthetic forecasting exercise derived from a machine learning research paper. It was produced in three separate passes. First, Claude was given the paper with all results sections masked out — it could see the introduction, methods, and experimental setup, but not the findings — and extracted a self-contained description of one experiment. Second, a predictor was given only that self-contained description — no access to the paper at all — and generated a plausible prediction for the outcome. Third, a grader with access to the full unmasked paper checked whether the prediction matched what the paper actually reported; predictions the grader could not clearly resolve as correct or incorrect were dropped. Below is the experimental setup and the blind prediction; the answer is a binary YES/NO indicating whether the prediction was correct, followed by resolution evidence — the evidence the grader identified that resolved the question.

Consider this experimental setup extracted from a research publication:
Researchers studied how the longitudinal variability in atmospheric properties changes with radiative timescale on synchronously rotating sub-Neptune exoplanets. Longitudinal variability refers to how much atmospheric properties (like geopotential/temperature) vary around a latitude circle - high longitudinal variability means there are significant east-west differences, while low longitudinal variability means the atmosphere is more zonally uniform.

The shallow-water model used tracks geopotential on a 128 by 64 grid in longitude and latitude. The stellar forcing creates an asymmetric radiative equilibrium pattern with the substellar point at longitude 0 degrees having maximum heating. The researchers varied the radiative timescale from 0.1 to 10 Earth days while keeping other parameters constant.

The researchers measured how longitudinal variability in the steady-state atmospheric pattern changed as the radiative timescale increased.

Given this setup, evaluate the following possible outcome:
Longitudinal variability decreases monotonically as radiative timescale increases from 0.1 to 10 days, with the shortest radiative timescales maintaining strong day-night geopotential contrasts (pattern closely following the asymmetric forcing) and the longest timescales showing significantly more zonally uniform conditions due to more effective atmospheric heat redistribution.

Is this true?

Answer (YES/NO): YES